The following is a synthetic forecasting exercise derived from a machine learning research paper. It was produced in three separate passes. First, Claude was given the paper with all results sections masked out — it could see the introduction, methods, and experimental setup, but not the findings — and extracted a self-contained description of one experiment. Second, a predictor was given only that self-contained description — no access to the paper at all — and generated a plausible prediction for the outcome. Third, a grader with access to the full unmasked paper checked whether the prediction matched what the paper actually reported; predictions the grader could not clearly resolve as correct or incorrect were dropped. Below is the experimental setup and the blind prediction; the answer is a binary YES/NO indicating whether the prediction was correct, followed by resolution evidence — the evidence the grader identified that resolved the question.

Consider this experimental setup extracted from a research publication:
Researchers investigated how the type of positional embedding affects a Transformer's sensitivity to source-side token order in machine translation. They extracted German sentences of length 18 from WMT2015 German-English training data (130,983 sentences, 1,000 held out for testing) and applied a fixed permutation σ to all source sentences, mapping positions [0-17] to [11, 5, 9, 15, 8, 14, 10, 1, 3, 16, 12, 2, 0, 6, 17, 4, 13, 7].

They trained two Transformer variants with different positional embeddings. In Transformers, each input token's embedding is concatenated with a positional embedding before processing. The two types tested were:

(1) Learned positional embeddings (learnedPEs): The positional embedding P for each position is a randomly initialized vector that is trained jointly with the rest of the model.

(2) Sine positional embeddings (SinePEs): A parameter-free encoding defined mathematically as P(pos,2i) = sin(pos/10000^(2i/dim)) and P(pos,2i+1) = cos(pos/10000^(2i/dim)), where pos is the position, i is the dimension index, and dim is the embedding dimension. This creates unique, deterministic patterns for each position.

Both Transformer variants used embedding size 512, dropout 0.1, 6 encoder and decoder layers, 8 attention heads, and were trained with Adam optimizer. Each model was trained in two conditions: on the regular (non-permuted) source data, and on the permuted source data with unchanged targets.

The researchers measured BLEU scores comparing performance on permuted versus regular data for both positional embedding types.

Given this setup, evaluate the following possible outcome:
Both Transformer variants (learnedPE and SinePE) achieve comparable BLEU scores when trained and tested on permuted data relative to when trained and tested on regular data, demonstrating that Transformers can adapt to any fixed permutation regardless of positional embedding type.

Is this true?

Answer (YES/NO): NO